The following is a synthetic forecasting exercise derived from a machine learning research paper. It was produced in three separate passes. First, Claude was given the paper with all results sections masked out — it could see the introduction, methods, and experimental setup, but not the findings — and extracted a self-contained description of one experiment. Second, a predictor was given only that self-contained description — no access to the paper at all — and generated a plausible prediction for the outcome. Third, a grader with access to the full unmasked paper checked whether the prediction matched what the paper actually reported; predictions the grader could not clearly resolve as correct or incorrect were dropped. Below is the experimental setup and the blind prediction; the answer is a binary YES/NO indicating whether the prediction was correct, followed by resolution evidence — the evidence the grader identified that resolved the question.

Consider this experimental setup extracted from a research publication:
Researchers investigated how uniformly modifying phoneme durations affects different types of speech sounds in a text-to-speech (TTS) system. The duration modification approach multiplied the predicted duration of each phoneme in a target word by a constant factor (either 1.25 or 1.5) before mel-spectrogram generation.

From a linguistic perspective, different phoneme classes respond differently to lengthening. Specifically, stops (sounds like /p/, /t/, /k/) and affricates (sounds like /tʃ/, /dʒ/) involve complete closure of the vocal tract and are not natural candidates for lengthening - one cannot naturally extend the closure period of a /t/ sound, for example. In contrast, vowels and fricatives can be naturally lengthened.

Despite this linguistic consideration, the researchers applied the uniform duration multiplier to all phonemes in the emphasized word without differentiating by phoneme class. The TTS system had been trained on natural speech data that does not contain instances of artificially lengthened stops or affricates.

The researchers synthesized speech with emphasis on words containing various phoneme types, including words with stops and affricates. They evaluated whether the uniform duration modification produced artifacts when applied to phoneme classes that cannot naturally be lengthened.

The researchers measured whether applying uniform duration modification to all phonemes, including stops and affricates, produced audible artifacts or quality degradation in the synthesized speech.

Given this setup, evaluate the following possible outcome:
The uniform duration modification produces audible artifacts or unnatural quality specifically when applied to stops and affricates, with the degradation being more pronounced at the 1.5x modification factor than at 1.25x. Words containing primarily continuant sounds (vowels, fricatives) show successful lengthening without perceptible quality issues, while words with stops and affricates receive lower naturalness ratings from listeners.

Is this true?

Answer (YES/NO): NO